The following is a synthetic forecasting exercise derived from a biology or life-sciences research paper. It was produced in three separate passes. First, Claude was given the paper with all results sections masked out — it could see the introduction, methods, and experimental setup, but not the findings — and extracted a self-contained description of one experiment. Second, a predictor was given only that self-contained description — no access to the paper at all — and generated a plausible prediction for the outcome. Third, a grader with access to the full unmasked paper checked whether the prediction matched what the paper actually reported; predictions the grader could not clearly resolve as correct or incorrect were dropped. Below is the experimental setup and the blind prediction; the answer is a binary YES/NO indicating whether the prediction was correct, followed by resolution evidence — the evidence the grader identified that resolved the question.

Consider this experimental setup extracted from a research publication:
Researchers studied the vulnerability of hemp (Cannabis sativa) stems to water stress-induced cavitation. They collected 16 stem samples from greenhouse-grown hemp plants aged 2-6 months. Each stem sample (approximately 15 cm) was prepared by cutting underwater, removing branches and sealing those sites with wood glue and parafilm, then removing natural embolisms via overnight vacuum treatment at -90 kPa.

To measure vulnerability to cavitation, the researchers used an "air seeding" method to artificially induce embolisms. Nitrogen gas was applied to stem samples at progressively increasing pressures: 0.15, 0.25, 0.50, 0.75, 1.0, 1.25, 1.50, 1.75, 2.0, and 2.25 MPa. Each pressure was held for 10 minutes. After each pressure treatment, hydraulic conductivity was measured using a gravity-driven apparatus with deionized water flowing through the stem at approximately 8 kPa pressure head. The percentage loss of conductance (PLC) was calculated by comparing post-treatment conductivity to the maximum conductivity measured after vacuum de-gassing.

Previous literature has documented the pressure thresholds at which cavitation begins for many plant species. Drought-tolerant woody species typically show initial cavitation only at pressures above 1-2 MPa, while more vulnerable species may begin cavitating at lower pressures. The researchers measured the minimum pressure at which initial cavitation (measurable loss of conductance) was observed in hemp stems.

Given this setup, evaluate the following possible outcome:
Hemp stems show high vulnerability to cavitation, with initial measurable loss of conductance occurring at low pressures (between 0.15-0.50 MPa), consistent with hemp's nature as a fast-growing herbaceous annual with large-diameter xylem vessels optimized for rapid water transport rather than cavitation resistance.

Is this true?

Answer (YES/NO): YES